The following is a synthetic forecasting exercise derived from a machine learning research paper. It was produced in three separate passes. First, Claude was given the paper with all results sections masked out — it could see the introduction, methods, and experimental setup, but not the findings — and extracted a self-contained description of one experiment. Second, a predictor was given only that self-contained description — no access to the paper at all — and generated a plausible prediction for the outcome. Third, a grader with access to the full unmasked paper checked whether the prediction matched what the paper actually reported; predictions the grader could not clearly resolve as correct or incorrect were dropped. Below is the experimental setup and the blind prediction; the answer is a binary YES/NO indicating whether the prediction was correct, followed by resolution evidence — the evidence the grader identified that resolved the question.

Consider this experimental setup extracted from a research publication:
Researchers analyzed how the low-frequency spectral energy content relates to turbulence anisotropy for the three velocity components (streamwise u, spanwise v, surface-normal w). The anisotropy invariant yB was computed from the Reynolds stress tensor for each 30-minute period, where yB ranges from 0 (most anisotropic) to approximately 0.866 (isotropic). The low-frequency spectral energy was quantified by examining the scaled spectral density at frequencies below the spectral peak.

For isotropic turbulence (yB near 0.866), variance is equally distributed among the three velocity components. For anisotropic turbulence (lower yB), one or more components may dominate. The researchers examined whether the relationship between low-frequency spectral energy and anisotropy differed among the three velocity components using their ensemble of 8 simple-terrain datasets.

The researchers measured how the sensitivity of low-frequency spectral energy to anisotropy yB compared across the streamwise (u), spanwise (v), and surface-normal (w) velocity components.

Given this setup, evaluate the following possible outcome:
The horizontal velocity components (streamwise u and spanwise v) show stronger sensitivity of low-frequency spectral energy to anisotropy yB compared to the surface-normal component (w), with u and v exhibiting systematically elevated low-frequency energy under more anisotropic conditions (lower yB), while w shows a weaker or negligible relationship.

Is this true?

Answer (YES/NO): YES